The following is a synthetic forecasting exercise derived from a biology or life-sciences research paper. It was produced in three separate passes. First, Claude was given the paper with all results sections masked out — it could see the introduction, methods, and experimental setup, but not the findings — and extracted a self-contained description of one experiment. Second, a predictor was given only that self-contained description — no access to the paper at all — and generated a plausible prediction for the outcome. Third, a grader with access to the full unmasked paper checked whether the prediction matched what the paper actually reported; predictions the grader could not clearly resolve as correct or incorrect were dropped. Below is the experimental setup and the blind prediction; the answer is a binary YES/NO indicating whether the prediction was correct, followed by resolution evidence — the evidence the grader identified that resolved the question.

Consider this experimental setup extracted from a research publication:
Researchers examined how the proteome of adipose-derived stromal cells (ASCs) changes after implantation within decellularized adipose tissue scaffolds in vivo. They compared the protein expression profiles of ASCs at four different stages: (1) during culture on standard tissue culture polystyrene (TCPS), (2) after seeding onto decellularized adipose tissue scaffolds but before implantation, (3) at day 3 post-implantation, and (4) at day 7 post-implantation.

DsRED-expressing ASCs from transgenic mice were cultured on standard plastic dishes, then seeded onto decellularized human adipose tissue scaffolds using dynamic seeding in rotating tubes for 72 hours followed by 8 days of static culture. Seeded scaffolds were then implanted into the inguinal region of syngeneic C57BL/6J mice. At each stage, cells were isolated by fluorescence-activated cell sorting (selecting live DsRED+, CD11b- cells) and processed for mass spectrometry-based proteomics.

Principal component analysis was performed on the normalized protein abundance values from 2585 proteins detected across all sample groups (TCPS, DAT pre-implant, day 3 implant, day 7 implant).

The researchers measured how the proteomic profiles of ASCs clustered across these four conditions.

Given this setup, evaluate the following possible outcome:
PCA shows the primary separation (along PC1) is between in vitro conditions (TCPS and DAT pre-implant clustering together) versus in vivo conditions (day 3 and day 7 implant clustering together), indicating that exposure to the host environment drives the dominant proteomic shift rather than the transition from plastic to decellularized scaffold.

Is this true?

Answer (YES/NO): NO